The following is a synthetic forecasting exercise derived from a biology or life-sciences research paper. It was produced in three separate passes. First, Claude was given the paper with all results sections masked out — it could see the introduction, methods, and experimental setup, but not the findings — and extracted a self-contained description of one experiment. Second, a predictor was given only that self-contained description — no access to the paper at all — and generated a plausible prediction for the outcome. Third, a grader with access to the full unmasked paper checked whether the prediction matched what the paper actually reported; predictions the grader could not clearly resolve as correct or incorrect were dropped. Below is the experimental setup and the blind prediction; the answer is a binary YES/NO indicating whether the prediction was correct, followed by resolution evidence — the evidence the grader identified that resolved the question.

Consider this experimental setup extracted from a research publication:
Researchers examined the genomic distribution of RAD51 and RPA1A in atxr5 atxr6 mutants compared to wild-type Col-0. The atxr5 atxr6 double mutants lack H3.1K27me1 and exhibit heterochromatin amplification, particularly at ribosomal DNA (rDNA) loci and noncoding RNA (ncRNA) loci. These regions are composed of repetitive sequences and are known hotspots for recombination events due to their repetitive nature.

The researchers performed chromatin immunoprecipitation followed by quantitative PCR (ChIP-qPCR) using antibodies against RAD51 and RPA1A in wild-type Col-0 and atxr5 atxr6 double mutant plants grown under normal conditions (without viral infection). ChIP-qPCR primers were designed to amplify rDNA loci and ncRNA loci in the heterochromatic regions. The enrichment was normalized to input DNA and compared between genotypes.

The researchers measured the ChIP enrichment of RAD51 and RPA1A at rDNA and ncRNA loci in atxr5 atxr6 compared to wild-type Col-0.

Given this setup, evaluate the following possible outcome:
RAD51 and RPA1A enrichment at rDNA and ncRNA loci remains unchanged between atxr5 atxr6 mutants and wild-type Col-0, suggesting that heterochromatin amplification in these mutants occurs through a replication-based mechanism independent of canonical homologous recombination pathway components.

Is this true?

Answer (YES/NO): NO